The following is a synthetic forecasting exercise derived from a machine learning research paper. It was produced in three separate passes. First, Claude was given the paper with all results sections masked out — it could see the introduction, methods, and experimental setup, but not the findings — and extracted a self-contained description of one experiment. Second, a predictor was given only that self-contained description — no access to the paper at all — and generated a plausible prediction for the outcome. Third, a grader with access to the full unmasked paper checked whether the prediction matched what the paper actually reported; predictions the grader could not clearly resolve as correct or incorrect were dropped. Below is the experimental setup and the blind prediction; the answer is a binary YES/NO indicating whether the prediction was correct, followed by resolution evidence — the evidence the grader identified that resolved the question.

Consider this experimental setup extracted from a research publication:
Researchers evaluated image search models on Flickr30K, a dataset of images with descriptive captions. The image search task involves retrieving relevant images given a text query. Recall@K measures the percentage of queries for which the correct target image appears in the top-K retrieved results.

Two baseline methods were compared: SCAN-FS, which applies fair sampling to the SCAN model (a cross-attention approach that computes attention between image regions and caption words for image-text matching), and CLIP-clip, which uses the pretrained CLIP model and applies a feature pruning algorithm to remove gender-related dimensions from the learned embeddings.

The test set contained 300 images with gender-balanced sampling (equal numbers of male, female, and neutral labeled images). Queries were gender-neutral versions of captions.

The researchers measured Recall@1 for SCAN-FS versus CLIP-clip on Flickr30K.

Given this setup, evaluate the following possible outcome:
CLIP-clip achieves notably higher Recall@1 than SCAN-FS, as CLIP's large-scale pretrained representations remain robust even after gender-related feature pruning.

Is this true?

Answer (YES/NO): YES